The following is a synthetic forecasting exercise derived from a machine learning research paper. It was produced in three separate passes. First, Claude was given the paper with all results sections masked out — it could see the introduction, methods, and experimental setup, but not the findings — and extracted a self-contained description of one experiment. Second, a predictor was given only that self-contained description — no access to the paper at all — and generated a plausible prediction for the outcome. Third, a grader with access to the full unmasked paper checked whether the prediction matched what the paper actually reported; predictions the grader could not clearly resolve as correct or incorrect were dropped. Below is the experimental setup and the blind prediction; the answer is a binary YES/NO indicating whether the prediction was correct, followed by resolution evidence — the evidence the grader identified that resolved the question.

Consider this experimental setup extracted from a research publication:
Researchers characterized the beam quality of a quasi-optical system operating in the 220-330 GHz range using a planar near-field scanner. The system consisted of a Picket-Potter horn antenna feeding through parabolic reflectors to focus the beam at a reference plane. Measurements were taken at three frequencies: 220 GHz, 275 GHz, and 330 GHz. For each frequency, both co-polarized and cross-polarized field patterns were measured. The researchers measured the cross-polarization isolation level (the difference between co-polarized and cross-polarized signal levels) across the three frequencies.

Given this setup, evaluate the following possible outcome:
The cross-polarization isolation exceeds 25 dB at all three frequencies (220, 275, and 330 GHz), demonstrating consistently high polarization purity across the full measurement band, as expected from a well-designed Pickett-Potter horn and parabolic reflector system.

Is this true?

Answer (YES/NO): YES